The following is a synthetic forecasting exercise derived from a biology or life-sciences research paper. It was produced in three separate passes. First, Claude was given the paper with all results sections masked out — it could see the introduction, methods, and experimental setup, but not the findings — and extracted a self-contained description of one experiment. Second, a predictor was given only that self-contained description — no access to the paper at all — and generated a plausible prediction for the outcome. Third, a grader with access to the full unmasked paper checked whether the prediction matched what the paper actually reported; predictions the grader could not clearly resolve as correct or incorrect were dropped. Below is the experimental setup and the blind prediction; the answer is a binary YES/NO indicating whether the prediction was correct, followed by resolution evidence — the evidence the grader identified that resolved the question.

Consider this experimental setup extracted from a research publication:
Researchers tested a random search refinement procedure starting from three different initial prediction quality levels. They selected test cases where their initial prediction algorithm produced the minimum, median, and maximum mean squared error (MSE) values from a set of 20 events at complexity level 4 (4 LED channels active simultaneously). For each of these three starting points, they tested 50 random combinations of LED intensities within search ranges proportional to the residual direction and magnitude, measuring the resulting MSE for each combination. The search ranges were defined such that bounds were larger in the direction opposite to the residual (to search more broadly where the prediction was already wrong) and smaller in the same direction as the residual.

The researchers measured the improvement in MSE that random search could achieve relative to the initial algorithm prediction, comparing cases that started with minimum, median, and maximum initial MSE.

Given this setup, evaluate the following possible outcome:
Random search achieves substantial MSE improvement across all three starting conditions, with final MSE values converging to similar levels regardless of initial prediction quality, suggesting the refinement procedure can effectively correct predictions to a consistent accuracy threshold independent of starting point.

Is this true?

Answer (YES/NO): NO